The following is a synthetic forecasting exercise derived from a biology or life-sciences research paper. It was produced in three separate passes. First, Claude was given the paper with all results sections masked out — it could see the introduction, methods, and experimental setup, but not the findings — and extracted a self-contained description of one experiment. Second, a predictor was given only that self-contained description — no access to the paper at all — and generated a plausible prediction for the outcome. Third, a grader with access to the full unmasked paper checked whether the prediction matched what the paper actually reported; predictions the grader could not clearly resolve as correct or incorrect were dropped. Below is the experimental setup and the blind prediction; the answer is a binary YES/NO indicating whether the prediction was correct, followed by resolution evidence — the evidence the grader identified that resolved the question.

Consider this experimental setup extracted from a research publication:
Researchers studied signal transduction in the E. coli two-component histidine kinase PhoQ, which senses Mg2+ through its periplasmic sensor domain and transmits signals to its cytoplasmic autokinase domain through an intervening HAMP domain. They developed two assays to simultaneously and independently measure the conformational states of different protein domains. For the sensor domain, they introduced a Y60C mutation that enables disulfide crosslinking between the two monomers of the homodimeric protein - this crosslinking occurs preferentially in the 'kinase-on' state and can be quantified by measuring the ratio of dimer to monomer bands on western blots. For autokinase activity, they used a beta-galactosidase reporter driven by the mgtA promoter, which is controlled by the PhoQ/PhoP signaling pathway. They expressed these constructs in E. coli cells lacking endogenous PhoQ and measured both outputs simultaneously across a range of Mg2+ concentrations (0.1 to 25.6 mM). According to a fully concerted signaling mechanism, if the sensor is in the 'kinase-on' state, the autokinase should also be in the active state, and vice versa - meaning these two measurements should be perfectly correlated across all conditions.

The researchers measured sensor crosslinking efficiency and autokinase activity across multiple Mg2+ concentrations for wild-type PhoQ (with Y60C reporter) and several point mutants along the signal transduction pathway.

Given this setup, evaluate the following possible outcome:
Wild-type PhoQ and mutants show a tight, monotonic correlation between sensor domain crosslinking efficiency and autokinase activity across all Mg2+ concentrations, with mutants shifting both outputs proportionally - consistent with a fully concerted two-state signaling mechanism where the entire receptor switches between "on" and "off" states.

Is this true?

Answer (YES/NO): NO